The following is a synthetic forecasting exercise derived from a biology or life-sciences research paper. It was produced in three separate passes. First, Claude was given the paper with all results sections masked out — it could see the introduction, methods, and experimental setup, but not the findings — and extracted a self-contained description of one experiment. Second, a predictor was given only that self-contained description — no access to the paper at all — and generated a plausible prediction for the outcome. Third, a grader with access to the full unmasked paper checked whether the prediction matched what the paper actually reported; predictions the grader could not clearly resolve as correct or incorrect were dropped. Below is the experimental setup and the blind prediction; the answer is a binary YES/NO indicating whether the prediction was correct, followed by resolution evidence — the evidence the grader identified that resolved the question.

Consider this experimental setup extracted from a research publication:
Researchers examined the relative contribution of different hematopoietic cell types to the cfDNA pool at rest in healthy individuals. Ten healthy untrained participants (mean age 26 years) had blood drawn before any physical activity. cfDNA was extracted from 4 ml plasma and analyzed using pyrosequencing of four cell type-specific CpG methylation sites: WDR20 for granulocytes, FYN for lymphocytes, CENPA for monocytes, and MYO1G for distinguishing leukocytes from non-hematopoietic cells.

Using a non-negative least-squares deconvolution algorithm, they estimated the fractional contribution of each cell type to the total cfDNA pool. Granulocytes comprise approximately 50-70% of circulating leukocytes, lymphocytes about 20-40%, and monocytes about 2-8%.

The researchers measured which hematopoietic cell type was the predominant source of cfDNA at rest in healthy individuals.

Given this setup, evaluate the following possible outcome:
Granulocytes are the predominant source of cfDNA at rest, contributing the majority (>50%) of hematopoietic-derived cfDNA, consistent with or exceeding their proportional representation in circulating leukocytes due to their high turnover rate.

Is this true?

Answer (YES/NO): YES